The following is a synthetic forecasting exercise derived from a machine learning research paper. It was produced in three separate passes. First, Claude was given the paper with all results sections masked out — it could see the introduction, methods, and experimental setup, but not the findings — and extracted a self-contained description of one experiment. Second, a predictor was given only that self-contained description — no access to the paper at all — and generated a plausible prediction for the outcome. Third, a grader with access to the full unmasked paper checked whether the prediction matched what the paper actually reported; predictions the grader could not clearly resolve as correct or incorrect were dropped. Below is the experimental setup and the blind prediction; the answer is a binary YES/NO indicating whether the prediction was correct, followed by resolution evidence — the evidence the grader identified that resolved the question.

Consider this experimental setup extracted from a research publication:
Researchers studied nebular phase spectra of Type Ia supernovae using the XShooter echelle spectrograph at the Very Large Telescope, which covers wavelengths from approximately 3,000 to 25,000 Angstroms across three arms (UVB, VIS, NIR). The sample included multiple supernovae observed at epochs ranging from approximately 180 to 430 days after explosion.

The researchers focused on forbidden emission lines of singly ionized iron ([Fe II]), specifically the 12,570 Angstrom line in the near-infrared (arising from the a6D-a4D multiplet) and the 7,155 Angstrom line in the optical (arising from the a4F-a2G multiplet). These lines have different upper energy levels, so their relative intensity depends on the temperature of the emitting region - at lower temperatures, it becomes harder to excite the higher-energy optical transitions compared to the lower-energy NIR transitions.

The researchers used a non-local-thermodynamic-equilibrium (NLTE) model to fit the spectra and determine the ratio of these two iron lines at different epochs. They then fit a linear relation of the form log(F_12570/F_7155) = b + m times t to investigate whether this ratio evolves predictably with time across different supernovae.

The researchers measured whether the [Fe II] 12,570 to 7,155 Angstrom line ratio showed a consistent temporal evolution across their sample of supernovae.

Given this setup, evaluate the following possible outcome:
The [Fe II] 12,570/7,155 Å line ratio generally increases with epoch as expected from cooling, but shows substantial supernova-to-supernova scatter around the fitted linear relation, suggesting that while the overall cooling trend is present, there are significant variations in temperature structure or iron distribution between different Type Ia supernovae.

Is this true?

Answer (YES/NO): NO